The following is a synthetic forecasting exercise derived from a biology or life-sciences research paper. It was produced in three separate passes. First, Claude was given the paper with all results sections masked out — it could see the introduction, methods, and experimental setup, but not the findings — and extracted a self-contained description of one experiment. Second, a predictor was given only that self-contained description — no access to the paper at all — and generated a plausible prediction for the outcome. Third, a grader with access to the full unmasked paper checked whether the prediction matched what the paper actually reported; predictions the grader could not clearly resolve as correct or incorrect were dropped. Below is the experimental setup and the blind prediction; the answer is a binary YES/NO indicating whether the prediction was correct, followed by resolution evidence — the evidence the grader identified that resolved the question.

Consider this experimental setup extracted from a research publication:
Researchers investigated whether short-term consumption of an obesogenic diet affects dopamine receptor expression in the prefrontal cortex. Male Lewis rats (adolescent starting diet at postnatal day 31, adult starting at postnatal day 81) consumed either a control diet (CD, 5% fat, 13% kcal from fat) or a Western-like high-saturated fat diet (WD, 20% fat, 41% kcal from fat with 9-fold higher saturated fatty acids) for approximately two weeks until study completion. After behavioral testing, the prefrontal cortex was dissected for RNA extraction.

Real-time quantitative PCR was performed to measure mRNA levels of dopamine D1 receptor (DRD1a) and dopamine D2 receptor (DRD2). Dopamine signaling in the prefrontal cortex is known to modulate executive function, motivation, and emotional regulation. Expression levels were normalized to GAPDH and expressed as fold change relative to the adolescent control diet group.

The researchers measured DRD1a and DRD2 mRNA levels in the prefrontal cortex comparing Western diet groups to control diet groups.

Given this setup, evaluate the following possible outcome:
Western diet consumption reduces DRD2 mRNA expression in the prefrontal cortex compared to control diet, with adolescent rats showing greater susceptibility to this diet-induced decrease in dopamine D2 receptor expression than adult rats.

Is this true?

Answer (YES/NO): NO